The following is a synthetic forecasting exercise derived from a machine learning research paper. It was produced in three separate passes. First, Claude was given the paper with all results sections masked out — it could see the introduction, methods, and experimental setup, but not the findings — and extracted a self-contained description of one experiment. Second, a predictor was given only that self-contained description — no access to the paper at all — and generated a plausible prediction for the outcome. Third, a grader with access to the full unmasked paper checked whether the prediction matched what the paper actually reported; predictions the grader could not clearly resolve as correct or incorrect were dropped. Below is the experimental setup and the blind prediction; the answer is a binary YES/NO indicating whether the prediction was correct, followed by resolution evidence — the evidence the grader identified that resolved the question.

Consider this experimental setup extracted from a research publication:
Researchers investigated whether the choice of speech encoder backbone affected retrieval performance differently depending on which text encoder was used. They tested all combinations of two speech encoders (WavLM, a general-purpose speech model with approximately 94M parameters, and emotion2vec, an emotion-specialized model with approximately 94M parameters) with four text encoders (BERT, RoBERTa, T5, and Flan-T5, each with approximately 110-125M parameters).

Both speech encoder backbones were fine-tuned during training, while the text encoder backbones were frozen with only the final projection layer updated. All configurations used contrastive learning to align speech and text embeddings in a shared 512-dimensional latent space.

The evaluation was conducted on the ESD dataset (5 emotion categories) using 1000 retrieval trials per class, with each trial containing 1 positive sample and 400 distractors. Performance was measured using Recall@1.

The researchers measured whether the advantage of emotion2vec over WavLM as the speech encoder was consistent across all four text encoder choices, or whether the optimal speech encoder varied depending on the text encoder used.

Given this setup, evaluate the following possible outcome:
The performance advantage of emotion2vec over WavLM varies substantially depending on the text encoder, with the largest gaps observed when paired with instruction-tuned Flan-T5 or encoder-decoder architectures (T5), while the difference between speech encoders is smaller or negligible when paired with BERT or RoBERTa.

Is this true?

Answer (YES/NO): NO